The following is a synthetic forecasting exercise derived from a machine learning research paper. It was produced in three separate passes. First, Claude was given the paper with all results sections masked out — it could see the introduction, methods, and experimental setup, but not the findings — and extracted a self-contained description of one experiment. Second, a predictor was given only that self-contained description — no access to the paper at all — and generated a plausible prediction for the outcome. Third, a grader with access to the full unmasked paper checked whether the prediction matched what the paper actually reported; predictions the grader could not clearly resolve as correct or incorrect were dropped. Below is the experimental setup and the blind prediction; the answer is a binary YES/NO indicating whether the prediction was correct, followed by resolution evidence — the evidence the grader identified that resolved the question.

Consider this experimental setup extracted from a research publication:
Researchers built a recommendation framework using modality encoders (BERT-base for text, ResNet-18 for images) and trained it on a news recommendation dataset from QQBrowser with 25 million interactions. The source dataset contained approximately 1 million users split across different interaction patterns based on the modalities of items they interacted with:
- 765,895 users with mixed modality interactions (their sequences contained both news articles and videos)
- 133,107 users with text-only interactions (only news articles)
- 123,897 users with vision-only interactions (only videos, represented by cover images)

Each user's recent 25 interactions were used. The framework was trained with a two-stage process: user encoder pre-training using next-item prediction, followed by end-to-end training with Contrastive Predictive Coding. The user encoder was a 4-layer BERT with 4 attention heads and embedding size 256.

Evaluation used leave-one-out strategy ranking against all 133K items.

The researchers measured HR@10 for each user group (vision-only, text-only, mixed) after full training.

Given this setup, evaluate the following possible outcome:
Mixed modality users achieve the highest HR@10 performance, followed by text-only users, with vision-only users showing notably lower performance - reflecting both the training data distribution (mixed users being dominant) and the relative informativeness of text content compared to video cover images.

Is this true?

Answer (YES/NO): NO